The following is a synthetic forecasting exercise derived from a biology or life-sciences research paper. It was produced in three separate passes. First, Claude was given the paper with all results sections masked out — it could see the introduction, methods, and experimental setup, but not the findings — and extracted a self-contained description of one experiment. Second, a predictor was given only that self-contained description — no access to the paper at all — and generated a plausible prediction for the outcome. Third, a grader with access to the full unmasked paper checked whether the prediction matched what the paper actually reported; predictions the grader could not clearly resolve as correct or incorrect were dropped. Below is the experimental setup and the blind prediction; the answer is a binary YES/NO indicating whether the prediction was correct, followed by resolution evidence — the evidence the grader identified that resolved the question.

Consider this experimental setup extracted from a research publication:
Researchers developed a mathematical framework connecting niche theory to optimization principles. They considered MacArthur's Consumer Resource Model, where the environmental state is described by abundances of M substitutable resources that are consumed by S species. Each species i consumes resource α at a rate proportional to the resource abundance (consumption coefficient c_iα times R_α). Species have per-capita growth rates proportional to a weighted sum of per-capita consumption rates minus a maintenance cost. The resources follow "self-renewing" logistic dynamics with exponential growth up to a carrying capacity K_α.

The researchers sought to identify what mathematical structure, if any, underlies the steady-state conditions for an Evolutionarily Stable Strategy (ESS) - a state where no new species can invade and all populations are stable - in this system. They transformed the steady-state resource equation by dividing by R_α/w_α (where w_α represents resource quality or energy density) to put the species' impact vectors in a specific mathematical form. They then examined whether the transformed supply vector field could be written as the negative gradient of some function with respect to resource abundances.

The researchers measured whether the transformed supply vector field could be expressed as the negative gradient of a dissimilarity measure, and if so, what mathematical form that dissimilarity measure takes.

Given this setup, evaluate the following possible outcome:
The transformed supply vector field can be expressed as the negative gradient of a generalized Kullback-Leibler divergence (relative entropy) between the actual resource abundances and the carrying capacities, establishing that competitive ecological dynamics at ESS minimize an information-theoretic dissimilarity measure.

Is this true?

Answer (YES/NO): NO